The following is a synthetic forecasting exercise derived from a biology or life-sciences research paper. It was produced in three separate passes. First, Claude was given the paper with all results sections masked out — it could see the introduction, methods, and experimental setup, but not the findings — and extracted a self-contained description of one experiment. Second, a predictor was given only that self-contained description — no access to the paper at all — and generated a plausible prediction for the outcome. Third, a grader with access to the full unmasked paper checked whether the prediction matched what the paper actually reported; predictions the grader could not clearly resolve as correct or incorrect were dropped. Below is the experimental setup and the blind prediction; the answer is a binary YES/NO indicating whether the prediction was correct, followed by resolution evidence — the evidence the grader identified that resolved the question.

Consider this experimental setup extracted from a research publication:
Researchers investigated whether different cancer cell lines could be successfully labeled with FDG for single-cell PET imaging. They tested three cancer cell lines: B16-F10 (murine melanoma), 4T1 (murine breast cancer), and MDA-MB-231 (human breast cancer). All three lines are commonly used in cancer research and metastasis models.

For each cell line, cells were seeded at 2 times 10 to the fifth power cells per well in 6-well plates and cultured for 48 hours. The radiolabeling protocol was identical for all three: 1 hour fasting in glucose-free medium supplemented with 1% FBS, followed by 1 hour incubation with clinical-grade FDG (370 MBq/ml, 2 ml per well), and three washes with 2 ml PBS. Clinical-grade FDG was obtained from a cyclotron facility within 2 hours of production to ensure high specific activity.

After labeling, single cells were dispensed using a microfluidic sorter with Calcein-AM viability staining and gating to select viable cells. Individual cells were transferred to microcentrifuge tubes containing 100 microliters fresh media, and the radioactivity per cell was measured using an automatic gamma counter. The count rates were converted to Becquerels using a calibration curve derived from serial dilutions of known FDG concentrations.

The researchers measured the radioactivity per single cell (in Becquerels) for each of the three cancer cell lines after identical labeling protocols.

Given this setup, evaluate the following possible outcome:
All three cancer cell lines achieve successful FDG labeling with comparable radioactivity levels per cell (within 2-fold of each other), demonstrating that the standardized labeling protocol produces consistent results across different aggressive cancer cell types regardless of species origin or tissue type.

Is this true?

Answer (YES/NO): NO